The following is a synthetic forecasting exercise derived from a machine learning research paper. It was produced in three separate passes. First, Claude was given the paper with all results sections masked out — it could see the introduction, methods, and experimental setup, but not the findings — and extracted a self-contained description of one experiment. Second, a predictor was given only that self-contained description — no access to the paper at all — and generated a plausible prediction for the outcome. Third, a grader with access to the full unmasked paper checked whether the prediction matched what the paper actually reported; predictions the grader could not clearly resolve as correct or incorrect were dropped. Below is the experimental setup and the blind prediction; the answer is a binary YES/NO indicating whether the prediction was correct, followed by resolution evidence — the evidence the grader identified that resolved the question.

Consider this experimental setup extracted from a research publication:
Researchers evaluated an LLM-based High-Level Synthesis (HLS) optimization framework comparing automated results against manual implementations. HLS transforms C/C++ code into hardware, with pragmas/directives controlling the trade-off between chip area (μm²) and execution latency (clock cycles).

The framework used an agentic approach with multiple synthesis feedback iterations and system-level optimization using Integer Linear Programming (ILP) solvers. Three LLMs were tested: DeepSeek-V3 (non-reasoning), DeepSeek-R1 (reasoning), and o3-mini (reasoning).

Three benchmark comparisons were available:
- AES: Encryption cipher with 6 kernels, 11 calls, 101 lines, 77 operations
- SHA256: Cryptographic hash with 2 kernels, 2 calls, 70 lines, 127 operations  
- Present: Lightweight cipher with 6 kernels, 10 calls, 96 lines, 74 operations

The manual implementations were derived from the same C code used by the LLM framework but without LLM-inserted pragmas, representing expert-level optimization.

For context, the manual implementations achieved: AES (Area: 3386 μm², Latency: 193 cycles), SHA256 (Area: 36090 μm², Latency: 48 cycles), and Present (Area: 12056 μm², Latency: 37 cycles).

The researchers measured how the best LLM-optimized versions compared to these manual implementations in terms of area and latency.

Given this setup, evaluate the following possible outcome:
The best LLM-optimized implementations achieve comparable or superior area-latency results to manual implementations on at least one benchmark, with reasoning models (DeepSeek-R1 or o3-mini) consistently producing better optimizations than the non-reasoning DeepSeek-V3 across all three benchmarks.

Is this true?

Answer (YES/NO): NO